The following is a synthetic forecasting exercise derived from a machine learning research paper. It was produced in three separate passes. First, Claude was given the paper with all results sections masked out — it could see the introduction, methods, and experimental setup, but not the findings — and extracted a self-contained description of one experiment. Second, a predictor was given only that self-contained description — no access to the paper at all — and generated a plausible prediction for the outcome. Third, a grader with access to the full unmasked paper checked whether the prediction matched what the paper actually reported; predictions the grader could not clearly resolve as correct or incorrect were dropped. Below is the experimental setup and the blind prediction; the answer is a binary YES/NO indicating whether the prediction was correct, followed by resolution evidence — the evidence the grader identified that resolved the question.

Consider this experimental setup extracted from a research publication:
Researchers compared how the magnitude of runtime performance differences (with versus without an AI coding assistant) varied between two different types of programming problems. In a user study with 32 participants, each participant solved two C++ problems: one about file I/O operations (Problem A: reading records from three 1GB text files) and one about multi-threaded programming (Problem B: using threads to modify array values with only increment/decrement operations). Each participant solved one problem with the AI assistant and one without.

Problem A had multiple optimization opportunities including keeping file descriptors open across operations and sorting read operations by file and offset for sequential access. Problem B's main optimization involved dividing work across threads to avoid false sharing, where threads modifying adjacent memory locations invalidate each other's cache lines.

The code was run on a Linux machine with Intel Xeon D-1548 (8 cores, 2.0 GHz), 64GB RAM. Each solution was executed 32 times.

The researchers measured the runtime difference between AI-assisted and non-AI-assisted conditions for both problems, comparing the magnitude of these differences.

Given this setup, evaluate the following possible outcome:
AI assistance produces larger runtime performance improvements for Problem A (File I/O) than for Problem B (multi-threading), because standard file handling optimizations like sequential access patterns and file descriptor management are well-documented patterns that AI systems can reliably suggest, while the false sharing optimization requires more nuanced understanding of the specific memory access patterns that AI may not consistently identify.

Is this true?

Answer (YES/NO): NO